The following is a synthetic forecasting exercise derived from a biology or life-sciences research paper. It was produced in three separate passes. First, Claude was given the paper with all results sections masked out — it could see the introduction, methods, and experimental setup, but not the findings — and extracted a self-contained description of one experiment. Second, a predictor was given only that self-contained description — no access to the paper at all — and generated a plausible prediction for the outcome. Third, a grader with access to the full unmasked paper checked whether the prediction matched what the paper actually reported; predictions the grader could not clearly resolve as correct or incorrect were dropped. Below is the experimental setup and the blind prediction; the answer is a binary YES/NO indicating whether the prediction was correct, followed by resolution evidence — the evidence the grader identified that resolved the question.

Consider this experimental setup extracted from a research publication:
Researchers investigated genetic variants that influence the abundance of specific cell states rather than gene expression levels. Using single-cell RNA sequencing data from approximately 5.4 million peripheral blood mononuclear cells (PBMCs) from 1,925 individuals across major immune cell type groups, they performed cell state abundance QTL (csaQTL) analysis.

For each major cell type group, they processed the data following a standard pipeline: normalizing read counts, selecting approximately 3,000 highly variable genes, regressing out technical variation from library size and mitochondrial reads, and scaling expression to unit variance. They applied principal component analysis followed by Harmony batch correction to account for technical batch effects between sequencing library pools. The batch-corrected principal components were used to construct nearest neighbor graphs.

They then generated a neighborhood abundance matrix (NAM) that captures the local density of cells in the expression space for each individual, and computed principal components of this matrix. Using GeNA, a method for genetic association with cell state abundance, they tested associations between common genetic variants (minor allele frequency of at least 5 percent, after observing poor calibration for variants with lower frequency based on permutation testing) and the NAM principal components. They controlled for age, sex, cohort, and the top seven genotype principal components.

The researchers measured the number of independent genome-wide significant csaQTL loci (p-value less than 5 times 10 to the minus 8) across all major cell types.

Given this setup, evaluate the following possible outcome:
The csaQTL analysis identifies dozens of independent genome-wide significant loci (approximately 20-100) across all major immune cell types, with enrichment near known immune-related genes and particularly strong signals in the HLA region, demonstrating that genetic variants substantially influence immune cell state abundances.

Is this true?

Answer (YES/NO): NO